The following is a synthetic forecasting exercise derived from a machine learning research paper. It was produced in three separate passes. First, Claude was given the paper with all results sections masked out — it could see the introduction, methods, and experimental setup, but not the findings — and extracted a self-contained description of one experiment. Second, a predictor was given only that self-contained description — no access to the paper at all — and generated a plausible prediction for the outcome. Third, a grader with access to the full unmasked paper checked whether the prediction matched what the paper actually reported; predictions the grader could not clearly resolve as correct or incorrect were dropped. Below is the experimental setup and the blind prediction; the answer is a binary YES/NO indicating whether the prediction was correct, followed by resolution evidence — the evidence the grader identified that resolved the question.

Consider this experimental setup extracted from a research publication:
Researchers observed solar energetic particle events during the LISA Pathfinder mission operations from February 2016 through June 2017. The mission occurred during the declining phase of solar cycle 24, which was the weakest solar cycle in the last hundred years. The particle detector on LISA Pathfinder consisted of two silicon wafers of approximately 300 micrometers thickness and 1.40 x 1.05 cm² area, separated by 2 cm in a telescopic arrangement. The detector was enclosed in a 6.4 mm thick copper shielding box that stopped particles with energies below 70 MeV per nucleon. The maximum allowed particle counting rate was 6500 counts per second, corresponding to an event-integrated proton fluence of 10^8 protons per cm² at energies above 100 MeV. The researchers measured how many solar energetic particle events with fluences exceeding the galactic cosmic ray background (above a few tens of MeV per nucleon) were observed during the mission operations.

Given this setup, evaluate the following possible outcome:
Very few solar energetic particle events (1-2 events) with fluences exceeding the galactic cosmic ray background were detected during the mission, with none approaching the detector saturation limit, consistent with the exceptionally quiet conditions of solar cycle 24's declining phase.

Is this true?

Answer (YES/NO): NO